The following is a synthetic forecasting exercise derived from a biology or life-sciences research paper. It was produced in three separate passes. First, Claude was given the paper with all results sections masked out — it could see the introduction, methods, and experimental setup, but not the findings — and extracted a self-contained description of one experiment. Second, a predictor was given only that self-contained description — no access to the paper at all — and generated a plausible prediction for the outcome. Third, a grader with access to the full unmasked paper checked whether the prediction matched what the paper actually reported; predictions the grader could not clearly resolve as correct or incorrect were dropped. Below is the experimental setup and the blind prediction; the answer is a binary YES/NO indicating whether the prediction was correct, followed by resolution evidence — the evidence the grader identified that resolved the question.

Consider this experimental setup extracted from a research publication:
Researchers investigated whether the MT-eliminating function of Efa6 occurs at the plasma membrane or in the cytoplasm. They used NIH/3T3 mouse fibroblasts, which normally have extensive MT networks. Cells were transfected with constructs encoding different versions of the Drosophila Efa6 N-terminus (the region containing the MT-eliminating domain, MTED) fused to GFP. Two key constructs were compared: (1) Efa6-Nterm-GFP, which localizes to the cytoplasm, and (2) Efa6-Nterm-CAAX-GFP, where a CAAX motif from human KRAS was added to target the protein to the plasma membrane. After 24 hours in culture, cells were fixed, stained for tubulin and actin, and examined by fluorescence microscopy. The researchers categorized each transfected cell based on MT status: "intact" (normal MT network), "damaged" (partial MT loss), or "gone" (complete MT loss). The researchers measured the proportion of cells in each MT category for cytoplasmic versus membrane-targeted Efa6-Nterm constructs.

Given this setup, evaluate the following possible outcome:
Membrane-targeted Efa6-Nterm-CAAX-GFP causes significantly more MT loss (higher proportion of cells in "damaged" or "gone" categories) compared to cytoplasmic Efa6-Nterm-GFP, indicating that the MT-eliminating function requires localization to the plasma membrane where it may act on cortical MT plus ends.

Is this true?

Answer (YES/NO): NO